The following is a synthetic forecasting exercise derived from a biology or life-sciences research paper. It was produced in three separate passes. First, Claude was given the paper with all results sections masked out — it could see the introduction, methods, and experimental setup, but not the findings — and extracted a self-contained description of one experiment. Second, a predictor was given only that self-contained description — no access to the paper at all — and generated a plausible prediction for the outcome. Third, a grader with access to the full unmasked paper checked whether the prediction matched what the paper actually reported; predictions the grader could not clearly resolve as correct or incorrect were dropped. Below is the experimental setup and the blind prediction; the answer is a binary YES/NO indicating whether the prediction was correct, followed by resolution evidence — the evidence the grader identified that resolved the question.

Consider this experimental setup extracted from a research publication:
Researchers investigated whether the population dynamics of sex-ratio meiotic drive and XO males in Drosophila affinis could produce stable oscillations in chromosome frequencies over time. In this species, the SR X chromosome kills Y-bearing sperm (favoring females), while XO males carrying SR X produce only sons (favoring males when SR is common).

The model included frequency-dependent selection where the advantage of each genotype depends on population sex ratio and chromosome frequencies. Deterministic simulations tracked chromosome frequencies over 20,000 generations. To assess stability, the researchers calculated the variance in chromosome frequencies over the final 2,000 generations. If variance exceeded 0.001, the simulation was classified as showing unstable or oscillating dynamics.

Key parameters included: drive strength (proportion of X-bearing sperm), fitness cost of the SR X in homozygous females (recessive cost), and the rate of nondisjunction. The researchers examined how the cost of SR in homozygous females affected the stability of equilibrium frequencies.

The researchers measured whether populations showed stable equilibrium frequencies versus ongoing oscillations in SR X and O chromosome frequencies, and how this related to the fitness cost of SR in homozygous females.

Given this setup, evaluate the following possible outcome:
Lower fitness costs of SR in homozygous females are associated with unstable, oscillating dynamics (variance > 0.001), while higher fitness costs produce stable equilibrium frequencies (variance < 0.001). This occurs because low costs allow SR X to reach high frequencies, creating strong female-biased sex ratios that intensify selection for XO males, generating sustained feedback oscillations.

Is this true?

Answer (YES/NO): YES